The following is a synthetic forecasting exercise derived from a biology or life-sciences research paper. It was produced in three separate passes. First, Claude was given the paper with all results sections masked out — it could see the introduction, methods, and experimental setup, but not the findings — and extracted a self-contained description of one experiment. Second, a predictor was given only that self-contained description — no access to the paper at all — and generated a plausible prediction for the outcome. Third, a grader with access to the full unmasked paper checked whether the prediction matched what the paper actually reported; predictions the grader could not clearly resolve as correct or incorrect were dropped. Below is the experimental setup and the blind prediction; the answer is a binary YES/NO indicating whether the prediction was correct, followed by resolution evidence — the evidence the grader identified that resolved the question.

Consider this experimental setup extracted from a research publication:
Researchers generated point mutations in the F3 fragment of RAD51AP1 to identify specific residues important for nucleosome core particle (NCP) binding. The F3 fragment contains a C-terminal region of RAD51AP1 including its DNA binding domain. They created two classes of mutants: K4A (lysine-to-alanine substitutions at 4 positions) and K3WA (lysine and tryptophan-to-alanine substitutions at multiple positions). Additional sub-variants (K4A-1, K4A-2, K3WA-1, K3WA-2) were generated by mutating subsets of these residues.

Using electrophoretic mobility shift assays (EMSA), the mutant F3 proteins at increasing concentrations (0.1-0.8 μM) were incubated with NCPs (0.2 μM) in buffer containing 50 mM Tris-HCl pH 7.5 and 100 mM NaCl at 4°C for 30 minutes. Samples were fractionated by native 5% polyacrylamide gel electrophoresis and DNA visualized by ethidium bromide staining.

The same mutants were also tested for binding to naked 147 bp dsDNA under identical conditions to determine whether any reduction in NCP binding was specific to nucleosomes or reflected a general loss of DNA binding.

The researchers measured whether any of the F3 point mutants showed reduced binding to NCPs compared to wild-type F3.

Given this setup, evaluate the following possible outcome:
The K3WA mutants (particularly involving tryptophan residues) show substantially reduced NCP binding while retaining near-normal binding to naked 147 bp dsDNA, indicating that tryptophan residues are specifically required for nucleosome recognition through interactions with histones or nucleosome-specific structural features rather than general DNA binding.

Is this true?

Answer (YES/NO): NO